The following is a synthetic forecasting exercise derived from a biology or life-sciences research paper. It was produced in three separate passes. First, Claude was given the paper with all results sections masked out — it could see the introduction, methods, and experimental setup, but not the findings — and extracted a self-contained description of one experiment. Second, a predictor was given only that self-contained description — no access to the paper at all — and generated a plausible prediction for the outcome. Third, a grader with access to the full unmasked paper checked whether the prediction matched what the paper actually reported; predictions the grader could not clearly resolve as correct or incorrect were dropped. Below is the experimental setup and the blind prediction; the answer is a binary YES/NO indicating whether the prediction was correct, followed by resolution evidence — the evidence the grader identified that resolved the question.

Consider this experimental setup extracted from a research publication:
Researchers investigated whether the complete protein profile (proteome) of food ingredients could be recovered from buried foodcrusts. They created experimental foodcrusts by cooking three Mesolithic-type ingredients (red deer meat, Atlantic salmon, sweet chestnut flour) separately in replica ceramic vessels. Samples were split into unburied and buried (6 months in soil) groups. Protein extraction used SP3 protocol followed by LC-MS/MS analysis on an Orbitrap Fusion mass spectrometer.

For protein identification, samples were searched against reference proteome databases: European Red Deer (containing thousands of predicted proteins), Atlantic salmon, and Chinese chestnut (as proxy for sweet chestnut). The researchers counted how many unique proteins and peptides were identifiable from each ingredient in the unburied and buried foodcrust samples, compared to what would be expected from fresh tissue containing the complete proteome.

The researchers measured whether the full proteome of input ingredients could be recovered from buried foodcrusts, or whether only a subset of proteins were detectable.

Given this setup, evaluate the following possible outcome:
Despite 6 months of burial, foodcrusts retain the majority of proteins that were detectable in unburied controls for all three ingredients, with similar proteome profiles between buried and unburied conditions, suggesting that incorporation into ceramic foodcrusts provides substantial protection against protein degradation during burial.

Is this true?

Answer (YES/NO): NO